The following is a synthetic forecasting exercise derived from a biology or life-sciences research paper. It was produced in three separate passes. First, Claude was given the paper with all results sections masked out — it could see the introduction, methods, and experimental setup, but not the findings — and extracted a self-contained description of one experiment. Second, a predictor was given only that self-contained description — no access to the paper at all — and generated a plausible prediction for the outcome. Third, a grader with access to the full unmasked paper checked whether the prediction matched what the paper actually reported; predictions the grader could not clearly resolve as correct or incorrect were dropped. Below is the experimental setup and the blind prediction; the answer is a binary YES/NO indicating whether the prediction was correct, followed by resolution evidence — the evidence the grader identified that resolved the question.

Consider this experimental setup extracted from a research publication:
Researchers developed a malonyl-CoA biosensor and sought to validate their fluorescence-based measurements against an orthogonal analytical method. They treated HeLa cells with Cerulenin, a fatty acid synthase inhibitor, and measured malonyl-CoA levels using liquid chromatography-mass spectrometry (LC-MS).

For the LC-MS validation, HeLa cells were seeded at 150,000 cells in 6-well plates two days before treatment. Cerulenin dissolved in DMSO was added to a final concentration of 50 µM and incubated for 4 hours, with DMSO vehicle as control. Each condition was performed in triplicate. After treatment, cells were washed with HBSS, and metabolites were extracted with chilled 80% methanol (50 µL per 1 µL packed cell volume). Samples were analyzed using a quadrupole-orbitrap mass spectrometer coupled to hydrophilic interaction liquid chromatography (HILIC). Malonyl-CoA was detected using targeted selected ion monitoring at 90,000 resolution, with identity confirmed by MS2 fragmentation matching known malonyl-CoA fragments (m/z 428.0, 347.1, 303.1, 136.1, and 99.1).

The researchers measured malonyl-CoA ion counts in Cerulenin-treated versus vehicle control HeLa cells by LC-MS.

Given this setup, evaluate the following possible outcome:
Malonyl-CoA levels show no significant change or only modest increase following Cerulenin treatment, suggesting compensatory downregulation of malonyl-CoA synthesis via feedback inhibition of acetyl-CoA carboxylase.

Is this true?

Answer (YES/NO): NO